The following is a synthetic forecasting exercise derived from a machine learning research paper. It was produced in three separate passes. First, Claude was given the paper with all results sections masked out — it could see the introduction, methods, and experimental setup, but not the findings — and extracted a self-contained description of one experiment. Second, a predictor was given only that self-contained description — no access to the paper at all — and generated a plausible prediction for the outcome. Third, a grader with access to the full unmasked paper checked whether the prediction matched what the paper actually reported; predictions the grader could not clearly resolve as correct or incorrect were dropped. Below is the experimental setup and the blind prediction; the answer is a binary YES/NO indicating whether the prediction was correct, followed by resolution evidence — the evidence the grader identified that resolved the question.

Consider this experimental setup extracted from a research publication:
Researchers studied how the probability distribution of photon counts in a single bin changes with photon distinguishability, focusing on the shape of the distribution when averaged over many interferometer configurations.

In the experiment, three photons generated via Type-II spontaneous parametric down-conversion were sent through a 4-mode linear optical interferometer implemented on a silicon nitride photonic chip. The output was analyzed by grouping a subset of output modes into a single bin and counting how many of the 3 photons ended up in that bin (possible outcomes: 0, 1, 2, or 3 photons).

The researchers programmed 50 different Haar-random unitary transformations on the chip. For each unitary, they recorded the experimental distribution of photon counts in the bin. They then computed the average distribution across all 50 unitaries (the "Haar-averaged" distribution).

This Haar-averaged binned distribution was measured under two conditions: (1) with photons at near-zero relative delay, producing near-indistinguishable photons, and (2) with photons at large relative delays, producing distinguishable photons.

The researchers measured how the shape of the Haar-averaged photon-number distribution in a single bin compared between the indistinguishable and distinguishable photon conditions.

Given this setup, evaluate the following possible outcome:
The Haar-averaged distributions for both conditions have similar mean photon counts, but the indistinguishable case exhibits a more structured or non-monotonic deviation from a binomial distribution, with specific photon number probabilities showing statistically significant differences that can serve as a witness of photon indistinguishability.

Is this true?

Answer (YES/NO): NO